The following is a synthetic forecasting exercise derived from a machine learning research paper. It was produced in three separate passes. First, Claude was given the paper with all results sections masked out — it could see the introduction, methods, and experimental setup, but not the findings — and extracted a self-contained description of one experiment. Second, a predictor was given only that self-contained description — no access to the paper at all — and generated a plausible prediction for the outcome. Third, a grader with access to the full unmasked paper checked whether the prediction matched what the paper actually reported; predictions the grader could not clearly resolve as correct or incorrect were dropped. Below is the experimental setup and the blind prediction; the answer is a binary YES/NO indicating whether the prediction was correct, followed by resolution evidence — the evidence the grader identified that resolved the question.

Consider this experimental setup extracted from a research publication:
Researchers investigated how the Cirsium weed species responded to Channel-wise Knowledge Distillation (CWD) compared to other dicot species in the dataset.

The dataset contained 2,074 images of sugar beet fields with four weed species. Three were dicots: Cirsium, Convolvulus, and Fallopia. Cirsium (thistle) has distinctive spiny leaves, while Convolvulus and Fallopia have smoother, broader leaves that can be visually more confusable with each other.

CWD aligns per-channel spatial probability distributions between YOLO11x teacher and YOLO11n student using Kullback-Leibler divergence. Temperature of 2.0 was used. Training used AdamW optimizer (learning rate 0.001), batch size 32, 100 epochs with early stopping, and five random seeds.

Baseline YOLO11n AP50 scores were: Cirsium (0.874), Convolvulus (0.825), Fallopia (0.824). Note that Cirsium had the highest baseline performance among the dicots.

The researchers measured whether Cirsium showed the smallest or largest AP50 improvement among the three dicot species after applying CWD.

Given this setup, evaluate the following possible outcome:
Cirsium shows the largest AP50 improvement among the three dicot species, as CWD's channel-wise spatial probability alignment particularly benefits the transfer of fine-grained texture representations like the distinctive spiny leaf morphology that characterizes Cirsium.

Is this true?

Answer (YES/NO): NO